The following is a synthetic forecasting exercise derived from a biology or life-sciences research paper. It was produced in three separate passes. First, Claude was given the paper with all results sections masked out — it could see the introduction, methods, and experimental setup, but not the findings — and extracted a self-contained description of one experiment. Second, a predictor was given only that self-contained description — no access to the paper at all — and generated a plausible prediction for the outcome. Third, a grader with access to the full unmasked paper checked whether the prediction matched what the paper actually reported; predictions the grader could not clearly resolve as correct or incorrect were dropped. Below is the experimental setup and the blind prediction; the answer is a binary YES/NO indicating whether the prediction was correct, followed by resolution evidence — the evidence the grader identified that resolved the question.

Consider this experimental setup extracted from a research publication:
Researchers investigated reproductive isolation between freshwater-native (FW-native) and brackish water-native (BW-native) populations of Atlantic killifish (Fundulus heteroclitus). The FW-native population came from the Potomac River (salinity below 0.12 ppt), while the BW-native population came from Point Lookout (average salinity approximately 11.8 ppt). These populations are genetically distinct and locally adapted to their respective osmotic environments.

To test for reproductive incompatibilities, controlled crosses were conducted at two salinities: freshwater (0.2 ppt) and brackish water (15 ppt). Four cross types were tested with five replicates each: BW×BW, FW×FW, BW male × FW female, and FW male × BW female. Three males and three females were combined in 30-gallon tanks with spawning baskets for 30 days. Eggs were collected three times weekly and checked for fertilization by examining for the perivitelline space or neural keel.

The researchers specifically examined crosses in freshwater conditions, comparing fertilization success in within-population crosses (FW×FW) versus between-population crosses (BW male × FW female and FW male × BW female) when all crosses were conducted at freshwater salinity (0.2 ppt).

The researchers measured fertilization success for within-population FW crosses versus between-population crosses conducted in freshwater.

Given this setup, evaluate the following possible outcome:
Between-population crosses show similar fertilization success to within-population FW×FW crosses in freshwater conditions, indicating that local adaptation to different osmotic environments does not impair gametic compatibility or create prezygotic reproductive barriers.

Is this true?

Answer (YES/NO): NO